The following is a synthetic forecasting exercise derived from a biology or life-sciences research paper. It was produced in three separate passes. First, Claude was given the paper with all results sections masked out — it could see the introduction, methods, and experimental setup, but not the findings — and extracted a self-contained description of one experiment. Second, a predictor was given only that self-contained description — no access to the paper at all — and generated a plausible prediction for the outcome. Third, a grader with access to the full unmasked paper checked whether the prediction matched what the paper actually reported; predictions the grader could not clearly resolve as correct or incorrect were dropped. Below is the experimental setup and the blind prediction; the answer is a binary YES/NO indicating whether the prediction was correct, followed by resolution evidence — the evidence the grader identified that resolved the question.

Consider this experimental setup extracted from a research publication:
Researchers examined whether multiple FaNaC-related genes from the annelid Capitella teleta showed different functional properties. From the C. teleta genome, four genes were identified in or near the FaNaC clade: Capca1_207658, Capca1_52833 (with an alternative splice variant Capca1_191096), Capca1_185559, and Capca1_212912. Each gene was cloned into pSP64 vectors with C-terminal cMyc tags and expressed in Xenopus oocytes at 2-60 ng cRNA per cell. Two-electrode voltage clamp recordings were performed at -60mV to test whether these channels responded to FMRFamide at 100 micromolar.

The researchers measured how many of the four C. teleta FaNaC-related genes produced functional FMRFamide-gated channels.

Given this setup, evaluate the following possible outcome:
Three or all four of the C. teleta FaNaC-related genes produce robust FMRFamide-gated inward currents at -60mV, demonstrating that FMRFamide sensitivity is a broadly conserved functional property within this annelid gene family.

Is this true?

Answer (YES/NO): NO